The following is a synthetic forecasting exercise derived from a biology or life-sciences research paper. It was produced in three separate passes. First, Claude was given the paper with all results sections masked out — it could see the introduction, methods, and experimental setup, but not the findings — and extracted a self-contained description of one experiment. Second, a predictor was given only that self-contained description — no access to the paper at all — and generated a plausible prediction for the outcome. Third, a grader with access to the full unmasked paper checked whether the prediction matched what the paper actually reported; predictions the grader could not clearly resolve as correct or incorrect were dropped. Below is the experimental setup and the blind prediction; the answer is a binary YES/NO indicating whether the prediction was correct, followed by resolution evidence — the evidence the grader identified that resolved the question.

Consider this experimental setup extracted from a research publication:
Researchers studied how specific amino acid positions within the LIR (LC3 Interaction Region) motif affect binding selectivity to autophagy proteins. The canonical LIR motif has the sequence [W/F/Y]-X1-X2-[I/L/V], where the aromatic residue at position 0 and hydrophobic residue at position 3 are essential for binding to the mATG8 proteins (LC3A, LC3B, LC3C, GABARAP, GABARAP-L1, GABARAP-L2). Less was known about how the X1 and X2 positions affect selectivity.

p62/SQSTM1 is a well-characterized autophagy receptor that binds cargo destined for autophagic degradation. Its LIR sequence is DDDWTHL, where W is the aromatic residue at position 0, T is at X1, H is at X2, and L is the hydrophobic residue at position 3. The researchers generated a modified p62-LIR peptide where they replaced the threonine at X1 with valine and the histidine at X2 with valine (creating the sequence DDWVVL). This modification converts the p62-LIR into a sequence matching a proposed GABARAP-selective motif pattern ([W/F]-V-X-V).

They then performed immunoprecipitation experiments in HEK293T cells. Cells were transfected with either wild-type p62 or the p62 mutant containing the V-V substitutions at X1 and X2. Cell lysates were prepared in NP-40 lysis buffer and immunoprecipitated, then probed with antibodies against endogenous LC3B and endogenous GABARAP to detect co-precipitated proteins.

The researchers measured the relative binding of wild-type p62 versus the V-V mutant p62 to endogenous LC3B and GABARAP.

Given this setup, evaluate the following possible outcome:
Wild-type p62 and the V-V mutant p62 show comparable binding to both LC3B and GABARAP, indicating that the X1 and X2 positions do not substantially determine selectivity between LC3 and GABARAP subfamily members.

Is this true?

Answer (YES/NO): NO